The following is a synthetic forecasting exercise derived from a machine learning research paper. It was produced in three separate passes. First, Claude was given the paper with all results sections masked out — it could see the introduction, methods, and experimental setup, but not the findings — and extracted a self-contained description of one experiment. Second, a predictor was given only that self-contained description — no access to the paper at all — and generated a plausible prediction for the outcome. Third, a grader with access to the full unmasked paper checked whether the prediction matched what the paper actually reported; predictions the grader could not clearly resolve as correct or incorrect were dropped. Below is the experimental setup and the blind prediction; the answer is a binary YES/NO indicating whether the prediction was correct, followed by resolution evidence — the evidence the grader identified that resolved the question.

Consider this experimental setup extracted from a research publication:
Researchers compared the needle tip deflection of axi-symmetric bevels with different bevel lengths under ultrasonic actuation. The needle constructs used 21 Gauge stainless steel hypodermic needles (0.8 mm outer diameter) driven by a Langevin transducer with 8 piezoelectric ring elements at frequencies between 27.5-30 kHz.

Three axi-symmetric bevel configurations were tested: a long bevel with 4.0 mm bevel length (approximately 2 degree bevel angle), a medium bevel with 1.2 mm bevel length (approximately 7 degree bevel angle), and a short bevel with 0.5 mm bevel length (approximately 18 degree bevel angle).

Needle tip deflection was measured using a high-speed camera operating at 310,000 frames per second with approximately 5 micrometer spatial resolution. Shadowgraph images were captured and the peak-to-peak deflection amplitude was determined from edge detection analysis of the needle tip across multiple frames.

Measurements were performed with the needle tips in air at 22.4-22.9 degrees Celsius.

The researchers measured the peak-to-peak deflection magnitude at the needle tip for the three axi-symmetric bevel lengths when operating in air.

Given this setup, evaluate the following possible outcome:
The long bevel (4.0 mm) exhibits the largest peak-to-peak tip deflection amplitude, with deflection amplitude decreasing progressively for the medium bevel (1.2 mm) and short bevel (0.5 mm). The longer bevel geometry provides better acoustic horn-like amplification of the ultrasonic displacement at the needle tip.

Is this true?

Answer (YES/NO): NO